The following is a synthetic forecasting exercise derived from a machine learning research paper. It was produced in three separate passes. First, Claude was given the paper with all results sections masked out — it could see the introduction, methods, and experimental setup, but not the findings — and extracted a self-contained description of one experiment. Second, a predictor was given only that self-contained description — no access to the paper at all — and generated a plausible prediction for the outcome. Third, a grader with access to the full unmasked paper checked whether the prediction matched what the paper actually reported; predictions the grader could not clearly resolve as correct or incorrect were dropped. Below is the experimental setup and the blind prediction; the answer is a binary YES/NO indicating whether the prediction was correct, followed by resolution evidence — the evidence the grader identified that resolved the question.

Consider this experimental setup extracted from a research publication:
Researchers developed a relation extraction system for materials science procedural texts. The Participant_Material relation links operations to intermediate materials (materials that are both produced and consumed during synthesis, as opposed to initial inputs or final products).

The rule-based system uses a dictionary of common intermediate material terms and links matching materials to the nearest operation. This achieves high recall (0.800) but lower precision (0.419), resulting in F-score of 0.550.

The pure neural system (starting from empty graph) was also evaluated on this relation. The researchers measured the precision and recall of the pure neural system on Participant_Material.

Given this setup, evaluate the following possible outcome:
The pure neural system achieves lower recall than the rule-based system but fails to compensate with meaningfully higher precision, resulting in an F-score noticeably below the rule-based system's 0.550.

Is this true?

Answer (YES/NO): NO